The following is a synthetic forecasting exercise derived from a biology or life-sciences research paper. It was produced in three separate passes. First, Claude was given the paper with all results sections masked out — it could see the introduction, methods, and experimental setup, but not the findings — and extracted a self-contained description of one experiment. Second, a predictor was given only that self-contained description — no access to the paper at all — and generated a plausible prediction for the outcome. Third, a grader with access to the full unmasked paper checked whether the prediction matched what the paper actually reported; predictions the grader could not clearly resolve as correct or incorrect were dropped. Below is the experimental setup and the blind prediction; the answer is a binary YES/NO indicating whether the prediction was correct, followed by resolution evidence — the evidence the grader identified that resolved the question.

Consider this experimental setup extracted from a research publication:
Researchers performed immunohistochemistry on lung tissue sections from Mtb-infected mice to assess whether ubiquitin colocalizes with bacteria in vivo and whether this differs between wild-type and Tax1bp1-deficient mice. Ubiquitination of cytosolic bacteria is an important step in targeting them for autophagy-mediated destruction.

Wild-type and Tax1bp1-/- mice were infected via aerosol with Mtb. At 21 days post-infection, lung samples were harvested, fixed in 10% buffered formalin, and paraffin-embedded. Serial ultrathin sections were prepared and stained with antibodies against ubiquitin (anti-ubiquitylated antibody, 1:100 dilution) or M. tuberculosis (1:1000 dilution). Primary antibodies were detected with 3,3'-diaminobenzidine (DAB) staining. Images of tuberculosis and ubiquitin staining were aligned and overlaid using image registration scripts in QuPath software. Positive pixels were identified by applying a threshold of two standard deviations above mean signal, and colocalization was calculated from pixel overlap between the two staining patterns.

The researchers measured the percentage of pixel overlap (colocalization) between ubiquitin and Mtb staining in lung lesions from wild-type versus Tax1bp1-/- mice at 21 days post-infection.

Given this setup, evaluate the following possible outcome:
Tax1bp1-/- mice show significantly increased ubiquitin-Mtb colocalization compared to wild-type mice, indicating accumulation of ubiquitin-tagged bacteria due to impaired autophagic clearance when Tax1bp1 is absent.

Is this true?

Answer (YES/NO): NO